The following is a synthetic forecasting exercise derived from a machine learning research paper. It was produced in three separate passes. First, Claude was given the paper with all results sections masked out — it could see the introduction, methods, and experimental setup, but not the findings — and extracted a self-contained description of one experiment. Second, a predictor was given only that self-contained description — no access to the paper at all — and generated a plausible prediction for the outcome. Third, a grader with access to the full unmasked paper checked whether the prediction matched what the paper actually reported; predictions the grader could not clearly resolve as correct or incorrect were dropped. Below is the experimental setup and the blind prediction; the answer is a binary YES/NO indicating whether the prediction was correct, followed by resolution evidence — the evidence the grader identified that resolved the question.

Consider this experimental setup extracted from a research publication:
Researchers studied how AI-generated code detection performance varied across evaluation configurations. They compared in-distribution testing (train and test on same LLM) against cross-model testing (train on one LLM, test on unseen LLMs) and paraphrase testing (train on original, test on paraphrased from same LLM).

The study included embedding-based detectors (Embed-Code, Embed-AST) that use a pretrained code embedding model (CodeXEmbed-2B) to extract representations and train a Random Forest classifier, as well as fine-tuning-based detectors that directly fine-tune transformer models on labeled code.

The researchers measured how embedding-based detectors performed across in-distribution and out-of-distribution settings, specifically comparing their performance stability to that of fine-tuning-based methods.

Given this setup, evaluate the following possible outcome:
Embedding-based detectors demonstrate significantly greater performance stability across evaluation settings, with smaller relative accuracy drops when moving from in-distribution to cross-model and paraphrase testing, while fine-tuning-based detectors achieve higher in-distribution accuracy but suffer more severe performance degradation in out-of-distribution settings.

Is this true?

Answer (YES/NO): YES